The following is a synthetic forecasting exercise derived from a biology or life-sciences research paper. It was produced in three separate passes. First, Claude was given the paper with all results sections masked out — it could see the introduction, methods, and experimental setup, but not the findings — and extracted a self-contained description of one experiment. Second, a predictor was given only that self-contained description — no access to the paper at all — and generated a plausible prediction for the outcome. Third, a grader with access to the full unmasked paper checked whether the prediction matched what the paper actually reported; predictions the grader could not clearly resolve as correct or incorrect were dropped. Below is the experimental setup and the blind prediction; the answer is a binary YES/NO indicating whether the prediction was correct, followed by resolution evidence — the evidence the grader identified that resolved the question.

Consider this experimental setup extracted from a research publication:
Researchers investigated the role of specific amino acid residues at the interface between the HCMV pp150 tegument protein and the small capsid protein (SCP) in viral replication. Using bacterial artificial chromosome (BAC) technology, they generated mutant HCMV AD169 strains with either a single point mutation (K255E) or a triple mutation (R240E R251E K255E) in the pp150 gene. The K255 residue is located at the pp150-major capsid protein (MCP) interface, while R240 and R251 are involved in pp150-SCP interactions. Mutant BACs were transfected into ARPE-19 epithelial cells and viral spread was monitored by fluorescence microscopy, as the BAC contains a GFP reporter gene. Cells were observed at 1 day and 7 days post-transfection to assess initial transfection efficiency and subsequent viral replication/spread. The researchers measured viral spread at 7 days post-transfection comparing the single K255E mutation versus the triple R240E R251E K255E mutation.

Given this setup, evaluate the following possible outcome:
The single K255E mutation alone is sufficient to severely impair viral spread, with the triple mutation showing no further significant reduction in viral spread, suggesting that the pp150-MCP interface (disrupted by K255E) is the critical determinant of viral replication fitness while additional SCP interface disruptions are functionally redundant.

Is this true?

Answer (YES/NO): YES